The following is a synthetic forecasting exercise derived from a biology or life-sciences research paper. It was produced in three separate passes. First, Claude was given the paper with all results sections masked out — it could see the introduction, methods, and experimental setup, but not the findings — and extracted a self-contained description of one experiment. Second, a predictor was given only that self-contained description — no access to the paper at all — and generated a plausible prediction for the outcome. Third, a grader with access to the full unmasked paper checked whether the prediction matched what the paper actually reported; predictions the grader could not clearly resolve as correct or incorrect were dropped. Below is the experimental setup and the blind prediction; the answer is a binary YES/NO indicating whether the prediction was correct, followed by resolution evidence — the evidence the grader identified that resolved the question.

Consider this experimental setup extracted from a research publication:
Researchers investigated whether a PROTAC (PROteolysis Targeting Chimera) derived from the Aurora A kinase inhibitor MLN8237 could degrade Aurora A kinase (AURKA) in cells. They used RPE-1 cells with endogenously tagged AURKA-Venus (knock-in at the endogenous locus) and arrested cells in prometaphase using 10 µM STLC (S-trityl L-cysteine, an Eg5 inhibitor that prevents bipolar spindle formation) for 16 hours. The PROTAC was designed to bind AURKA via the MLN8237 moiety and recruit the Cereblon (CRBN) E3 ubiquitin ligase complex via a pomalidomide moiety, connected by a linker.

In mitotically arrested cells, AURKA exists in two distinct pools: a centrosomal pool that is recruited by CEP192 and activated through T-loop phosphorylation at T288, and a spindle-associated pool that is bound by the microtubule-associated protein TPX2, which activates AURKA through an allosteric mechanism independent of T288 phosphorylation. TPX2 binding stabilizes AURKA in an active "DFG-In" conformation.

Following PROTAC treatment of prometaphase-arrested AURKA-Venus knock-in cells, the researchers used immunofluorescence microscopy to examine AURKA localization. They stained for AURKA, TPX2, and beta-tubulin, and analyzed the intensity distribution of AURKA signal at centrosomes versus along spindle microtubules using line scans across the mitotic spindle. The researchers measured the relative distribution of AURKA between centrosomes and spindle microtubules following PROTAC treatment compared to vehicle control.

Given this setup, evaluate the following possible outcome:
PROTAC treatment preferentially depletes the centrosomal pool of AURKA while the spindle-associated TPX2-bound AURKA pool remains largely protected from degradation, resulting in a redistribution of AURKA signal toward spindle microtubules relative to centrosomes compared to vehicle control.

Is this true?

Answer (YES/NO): NO